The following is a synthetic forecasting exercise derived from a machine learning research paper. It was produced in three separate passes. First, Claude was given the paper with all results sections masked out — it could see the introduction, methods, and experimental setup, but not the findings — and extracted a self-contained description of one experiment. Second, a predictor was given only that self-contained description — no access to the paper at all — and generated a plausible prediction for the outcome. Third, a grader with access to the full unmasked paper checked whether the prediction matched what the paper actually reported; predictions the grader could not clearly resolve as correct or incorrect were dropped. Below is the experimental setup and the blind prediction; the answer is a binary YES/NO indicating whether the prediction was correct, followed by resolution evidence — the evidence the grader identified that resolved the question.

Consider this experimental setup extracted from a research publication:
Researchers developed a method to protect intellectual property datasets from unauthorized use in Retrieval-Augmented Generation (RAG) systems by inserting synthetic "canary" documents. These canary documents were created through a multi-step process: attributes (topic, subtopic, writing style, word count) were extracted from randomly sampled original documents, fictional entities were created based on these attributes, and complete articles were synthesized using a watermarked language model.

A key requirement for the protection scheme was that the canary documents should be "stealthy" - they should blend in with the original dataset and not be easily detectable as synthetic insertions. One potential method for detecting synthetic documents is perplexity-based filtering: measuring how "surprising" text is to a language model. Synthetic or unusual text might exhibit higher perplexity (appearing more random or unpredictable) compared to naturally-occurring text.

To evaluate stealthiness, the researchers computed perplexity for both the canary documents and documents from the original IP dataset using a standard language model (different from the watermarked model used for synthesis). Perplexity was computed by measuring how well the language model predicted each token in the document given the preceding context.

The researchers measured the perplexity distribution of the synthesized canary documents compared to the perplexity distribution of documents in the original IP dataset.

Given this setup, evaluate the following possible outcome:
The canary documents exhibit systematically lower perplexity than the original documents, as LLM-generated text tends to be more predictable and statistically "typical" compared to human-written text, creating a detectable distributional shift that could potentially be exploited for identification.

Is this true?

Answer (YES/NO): NO